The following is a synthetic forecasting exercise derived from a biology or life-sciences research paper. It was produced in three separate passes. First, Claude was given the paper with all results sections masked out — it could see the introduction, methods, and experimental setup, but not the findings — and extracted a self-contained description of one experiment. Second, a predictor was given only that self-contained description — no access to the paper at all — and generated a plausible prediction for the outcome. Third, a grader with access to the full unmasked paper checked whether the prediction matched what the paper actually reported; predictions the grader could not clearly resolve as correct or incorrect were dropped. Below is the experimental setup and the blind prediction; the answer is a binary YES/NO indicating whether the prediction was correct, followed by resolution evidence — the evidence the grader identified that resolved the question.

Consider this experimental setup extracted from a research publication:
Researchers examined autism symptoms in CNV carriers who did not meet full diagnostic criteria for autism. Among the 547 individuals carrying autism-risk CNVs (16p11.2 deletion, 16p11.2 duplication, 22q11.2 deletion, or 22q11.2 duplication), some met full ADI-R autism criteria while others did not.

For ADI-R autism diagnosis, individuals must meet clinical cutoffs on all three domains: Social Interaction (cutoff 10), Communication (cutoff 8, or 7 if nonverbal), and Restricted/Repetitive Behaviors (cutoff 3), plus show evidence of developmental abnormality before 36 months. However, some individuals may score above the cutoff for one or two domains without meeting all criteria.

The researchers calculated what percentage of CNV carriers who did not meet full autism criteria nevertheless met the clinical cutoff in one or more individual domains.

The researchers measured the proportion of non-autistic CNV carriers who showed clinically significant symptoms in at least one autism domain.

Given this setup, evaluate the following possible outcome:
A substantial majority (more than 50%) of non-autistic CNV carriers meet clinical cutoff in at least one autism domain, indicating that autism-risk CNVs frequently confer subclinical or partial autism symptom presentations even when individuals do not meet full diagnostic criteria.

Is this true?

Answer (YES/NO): YES